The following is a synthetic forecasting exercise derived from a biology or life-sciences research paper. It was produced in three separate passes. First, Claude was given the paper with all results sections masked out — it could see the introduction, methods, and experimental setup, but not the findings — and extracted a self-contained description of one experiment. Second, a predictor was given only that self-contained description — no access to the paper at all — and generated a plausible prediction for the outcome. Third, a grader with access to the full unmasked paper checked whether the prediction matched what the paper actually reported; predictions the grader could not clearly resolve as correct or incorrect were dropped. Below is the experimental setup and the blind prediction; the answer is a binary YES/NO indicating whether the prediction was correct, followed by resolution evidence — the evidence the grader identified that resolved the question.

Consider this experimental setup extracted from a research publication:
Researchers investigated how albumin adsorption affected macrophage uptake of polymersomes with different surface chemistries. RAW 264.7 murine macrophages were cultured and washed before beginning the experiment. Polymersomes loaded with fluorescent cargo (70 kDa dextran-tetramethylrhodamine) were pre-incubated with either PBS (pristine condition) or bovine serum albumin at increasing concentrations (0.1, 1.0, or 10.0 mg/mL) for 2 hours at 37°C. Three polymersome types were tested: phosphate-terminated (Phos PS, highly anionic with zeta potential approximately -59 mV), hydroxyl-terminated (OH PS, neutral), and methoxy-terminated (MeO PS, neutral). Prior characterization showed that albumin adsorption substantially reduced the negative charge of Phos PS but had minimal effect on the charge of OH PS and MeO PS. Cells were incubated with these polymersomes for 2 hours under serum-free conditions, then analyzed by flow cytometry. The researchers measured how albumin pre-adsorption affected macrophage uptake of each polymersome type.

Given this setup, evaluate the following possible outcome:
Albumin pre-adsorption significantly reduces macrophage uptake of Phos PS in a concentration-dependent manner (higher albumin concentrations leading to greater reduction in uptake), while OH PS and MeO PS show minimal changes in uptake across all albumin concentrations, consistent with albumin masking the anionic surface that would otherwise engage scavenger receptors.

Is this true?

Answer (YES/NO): NO